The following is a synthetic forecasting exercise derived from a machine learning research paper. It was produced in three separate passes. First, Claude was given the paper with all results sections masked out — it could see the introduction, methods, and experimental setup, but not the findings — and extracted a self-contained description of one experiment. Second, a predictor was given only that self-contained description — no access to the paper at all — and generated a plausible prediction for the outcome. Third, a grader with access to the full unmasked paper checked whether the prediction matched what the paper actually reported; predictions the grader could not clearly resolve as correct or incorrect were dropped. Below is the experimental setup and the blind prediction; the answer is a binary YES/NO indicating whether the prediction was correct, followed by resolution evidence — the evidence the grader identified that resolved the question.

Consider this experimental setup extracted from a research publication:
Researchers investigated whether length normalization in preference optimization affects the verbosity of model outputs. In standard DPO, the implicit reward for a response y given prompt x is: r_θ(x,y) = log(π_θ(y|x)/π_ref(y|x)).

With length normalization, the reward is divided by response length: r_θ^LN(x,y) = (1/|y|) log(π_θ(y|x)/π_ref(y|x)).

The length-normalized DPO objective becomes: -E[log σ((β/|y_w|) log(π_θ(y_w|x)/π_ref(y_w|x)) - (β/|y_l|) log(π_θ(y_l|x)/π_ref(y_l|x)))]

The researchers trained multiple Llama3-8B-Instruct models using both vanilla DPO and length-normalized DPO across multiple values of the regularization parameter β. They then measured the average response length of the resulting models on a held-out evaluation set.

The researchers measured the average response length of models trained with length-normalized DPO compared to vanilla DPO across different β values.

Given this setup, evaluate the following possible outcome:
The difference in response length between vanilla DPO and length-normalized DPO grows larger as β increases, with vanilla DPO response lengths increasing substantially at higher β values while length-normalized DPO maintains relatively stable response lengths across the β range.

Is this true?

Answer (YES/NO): NO